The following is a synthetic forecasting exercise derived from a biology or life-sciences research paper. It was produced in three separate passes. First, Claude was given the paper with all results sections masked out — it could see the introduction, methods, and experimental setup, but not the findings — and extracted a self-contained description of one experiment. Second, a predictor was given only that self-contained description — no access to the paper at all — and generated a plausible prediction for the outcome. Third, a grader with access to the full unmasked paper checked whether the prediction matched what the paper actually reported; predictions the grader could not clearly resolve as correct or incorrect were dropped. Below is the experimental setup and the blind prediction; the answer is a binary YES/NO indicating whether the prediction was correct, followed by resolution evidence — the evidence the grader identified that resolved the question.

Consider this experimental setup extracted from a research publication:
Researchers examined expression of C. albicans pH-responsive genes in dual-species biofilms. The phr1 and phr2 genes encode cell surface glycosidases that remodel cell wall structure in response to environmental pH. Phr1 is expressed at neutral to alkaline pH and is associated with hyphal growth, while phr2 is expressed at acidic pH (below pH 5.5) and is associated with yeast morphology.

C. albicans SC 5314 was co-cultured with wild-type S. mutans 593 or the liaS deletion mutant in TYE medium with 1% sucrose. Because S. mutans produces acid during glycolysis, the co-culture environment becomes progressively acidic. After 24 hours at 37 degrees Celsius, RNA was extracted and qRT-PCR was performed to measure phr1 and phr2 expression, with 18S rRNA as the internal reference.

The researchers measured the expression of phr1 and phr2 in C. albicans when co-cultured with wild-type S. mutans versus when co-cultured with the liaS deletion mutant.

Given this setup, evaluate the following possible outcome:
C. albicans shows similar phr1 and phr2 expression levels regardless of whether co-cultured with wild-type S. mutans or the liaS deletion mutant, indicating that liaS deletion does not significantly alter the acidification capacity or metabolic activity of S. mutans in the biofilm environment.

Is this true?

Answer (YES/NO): NO